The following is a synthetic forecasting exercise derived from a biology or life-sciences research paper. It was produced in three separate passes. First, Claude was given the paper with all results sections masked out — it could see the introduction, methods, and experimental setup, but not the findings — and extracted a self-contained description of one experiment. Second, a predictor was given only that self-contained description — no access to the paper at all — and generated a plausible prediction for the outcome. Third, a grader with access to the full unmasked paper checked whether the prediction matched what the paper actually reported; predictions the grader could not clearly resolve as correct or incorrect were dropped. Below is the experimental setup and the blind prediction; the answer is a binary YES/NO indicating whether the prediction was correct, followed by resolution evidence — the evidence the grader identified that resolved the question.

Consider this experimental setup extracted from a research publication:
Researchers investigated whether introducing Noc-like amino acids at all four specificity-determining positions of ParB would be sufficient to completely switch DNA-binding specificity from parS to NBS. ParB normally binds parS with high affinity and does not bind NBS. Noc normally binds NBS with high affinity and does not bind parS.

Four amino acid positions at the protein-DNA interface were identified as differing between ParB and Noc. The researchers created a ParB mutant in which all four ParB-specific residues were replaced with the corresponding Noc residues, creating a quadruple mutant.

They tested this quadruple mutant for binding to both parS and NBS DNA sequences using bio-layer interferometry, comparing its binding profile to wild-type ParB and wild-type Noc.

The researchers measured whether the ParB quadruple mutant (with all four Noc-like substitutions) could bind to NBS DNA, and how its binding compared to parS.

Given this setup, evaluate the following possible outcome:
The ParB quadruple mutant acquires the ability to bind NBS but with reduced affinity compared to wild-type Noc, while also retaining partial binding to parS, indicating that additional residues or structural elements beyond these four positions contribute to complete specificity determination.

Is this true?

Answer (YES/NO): NO